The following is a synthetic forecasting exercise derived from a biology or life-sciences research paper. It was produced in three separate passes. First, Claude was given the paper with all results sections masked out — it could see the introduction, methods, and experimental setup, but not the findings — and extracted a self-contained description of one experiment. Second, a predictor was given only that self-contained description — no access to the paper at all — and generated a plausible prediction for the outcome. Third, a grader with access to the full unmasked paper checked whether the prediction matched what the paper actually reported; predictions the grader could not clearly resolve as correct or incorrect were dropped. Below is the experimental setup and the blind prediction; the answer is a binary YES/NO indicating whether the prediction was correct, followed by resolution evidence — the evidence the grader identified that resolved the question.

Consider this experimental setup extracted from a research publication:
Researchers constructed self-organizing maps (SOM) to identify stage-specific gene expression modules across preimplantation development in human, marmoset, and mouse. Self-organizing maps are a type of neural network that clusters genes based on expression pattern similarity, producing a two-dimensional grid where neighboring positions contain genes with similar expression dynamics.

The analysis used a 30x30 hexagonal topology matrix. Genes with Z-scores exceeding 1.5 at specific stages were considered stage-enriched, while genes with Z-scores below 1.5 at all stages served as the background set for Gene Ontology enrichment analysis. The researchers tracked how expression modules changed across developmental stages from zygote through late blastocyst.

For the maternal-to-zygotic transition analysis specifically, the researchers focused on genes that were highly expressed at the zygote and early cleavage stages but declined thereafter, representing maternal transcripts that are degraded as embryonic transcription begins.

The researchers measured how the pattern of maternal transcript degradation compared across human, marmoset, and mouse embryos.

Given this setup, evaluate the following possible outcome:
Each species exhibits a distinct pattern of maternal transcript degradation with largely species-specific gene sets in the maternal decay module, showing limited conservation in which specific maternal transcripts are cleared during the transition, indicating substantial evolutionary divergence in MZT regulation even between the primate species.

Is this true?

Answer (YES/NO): NO